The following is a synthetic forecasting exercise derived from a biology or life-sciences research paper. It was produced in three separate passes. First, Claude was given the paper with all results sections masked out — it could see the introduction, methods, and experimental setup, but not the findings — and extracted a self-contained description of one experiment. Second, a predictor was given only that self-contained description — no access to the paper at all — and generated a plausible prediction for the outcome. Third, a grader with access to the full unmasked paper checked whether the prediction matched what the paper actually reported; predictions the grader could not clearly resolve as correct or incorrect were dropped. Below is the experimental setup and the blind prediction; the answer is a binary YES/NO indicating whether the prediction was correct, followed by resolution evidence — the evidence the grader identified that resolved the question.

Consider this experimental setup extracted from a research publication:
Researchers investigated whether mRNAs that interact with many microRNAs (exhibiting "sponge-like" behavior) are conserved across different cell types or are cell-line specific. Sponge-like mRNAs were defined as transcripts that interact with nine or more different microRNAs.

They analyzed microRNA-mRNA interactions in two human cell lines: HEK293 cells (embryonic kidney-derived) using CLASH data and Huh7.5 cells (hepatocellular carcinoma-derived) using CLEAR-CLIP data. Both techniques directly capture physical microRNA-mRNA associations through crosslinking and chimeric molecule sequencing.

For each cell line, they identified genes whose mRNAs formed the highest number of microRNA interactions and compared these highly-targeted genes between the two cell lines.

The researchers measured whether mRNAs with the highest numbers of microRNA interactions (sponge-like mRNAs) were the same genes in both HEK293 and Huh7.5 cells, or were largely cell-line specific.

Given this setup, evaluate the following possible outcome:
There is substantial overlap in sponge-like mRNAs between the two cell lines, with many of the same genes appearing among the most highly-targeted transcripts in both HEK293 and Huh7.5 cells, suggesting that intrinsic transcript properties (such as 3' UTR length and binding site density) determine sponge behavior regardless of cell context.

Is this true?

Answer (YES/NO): NO